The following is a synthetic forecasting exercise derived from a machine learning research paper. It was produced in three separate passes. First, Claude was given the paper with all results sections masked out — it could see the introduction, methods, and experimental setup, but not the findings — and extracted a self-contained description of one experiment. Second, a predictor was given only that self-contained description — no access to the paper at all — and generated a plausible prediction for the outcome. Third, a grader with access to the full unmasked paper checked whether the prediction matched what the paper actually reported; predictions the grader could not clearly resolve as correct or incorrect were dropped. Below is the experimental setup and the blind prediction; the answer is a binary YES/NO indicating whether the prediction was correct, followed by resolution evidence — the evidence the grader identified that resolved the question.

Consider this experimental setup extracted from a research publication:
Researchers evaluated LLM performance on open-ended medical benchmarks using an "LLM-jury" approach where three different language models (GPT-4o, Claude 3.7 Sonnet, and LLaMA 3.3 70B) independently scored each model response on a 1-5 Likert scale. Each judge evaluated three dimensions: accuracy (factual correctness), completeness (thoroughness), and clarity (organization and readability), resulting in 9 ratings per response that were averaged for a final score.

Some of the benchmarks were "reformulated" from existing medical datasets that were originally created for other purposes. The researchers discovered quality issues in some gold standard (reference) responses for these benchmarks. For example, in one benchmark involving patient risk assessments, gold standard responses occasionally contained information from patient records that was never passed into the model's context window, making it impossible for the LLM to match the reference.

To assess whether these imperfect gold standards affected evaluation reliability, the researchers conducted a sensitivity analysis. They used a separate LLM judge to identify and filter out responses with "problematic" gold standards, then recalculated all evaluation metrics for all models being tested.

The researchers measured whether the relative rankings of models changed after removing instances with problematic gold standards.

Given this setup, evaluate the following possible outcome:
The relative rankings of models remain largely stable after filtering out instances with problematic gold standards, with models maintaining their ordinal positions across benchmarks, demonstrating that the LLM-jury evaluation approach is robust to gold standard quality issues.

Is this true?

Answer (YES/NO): YES